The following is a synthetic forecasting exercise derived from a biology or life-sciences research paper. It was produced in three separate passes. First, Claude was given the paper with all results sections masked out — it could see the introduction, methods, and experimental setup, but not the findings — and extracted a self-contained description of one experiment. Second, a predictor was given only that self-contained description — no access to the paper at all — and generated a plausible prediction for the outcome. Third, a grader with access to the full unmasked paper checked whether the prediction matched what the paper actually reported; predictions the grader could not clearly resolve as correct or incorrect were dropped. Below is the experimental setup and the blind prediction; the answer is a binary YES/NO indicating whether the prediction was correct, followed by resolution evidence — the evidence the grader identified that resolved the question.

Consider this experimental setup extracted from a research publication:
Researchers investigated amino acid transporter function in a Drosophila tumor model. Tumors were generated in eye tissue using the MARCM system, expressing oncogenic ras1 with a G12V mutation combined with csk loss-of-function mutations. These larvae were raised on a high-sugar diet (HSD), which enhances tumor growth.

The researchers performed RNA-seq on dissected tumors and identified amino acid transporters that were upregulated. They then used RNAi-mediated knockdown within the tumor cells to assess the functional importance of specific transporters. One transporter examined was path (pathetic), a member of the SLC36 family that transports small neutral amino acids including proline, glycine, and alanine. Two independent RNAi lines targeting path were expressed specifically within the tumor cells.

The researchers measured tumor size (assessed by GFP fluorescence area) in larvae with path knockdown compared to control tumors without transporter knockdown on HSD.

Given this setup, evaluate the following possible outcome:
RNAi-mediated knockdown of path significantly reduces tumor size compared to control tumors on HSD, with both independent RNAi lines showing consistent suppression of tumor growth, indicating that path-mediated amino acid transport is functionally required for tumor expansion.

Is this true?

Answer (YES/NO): YES